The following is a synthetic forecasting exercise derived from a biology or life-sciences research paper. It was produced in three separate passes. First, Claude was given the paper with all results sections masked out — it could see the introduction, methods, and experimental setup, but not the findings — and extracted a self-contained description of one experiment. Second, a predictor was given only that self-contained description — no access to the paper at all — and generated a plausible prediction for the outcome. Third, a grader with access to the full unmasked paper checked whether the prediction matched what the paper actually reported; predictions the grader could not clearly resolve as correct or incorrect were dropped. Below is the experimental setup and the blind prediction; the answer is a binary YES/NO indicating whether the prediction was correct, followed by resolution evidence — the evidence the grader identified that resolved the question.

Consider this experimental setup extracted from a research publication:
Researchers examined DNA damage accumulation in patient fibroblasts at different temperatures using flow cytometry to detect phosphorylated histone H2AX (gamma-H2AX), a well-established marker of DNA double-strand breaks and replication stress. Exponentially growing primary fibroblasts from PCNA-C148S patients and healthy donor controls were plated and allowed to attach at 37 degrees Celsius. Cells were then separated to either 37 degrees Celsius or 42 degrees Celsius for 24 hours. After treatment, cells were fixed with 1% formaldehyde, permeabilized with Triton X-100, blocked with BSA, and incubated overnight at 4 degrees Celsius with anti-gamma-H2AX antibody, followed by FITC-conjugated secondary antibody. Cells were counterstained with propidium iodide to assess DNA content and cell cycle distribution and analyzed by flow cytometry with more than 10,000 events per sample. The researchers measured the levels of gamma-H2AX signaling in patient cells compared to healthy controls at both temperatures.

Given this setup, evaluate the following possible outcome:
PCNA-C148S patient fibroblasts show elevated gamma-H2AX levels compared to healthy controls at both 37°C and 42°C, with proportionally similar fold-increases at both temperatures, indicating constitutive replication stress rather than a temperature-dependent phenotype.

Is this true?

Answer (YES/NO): NO